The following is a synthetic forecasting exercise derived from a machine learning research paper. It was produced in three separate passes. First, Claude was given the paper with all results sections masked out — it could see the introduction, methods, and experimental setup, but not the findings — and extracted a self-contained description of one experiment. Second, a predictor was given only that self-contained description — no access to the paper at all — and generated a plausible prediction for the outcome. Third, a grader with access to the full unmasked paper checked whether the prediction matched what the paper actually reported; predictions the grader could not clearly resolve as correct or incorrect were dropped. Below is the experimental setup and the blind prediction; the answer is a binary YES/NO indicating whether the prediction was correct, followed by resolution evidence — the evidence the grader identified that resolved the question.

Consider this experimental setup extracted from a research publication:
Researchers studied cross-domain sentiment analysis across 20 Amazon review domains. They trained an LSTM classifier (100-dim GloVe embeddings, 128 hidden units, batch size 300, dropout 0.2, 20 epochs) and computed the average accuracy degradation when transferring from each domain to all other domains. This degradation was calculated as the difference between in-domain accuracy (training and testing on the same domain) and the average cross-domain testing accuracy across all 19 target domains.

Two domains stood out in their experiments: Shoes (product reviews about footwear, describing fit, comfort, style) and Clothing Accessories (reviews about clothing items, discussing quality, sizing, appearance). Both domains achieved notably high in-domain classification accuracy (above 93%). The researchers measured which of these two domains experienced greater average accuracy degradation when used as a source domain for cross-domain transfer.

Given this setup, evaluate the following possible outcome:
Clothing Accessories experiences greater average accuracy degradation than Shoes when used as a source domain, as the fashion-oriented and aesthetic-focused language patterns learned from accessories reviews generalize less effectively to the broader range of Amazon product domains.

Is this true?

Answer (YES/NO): NO